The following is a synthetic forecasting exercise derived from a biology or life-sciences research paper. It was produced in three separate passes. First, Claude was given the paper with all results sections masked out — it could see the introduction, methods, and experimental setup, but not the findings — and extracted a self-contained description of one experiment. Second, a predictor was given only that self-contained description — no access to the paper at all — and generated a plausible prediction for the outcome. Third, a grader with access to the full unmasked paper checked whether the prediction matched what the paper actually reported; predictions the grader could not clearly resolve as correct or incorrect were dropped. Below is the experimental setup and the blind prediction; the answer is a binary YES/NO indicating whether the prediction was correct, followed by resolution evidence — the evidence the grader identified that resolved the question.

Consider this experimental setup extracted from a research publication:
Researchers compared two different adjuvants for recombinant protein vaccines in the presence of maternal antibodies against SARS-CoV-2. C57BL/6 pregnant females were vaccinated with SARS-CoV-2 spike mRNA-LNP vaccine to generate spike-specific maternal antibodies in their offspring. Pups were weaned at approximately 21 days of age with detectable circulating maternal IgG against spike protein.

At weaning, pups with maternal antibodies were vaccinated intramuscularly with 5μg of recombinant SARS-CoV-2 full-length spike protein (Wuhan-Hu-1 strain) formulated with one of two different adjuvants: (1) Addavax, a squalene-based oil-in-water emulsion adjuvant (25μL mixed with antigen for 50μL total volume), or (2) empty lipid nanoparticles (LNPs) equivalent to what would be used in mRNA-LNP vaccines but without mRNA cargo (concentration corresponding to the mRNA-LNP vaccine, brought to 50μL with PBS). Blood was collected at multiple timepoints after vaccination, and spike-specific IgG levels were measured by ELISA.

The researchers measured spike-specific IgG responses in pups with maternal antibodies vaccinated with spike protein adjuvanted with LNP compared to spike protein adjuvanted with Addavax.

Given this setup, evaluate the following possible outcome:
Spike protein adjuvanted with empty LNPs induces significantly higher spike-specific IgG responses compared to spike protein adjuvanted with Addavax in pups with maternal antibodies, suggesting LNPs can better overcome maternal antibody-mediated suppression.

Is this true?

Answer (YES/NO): NO